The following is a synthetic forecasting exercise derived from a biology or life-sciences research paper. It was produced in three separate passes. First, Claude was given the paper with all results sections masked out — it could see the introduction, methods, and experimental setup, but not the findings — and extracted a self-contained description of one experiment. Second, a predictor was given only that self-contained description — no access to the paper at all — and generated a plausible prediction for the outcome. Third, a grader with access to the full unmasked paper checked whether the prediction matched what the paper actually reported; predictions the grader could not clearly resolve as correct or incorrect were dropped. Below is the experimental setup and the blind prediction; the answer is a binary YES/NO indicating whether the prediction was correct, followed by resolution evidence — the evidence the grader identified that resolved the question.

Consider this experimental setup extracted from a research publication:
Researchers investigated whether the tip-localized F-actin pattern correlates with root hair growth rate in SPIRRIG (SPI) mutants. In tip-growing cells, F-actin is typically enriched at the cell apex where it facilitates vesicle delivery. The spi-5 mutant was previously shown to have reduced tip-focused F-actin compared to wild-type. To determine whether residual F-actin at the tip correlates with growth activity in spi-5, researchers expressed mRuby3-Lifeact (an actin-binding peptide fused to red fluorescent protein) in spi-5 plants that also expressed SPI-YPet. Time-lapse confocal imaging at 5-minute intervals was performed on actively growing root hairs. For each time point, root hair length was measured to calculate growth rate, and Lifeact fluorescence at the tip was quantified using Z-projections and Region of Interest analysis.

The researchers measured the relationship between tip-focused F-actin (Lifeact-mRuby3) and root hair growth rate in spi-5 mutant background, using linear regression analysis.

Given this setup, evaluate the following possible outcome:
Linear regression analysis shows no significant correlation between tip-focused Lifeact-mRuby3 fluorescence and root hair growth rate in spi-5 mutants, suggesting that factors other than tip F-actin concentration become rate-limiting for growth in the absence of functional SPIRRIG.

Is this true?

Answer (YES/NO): NO